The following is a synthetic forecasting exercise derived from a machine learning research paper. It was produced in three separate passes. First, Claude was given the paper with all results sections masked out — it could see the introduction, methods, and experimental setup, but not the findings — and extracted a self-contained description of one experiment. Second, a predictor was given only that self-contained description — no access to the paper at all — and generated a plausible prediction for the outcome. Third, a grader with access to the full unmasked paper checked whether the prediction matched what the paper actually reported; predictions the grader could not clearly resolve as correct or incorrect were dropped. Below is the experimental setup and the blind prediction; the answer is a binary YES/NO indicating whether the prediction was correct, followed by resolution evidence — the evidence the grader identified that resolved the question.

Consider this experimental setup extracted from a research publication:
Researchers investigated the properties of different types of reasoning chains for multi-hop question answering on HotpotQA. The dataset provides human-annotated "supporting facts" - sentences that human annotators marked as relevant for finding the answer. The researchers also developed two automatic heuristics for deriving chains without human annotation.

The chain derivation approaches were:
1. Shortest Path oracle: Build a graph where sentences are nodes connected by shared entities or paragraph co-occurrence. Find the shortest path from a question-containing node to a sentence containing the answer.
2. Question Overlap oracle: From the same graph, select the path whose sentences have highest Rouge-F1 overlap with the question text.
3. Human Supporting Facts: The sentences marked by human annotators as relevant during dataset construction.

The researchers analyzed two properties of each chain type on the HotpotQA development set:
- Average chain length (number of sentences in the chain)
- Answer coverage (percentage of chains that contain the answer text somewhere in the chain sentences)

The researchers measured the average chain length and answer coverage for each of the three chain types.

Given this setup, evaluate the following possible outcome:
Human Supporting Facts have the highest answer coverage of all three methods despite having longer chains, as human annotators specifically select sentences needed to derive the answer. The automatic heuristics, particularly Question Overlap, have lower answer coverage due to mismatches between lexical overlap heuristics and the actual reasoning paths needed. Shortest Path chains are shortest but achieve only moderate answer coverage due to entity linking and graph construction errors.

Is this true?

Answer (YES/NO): NO